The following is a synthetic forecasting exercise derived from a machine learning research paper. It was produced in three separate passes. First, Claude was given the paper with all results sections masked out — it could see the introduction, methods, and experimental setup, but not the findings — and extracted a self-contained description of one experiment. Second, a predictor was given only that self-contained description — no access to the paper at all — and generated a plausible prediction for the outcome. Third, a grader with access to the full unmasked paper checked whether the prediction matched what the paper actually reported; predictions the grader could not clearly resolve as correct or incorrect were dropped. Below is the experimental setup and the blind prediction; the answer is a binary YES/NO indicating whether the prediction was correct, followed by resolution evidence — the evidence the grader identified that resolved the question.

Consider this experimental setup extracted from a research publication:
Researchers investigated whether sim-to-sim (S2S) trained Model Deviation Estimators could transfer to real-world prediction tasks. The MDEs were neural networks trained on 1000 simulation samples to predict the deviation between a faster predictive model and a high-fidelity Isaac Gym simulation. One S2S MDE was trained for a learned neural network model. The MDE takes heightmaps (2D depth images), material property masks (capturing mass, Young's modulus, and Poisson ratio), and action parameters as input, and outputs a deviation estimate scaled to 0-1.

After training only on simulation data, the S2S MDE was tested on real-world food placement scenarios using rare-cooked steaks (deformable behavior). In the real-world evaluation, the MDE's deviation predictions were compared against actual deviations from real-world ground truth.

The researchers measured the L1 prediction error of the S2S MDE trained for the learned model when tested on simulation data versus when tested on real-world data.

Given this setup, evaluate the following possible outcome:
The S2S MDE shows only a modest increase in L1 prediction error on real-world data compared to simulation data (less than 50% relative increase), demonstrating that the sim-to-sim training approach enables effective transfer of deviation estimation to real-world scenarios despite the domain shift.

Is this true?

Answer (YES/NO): NO